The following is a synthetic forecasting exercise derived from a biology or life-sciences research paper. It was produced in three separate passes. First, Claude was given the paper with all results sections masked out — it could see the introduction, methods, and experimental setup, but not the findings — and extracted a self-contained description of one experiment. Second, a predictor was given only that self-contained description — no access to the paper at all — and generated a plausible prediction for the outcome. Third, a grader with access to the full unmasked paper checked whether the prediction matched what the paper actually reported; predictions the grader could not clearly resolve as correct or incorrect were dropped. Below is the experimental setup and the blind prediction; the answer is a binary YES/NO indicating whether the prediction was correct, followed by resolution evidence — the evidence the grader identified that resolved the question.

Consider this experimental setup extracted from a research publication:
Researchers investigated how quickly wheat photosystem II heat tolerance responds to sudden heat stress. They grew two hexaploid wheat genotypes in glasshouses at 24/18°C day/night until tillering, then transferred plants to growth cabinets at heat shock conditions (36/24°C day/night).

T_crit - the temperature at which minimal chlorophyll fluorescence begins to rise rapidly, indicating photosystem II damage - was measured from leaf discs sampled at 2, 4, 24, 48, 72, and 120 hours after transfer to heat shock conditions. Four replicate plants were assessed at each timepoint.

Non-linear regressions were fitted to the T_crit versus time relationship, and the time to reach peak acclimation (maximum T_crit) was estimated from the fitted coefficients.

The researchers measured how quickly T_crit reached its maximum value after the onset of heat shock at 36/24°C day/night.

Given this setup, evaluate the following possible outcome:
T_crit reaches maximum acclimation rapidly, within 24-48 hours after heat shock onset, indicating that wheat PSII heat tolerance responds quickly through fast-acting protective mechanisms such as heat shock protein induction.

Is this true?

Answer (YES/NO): NO